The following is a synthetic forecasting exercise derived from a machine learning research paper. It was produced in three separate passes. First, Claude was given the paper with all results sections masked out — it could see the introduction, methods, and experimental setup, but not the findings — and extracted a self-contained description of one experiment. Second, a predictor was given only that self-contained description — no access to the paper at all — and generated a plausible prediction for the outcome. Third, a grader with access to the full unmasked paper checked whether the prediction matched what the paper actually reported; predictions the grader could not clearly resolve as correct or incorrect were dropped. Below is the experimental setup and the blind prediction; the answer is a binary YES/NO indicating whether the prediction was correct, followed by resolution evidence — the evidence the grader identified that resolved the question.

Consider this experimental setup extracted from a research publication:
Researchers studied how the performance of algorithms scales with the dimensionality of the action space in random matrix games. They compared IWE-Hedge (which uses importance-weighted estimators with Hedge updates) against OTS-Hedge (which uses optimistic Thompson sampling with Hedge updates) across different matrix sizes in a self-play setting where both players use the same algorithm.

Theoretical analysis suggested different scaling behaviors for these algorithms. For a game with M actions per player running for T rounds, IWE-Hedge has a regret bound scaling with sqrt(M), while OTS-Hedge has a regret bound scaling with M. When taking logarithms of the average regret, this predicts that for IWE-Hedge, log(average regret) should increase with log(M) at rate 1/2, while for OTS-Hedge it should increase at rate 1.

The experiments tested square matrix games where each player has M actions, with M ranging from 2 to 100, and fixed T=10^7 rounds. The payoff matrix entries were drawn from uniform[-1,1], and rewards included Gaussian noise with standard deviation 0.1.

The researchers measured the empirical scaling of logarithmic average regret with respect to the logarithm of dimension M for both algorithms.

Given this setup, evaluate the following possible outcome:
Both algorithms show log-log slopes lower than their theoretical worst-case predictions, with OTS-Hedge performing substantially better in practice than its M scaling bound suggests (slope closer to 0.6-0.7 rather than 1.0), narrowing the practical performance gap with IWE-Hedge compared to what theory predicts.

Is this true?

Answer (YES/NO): NO